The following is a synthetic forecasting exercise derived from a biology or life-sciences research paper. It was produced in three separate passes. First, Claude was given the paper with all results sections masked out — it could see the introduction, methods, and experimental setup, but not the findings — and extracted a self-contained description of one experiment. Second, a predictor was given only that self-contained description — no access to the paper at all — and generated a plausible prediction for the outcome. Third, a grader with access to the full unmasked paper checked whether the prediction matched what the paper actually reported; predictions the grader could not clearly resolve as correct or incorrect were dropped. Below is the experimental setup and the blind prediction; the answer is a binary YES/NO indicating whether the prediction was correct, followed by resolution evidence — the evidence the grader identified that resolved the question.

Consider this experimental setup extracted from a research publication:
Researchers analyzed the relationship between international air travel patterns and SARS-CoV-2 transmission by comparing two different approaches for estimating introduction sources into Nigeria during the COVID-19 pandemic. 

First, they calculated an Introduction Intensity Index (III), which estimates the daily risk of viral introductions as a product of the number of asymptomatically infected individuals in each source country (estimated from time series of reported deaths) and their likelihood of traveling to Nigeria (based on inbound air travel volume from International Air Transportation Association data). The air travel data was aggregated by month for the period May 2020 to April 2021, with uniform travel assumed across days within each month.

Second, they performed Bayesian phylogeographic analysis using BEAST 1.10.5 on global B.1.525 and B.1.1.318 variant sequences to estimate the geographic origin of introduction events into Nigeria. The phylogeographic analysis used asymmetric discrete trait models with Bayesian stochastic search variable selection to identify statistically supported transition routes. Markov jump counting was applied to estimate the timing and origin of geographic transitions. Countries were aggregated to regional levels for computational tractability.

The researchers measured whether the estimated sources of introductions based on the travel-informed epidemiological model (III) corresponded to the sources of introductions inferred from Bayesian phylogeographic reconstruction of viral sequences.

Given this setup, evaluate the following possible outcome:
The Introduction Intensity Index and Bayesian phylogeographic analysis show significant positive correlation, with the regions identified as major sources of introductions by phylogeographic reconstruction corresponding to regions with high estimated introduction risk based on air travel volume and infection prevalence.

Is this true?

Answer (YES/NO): NO